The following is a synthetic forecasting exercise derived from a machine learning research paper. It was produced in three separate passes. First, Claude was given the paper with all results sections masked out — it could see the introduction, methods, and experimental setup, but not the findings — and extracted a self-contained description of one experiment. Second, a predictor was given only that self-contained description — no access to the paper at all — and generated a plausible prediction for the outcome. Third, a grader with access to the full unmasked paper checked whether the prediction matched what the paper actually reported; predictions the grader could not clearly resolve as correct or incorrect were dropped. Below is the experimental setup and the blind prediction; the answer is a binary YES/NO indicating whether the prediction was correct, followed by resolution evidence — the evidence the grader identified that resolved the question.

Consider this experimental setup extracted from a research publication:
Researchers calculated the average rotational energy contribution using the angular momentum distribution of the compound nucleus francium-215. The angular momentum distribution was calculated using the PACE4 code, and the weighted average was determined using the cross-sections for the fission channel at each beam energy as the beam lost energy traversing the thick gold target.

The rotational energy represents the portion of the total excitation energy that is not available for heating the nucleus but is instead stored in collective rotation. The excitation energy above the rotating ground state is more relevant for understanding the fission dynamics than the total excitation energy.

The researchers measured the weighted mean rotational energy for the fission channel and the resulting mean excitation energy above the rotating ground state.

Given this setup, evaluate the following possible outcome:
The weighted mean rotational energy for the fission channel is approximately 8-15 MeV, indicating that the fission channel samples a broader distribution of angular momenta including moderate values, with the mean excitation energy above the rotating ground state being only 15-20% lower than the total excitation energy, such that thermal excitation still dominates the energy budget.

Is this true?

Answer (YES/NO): NO